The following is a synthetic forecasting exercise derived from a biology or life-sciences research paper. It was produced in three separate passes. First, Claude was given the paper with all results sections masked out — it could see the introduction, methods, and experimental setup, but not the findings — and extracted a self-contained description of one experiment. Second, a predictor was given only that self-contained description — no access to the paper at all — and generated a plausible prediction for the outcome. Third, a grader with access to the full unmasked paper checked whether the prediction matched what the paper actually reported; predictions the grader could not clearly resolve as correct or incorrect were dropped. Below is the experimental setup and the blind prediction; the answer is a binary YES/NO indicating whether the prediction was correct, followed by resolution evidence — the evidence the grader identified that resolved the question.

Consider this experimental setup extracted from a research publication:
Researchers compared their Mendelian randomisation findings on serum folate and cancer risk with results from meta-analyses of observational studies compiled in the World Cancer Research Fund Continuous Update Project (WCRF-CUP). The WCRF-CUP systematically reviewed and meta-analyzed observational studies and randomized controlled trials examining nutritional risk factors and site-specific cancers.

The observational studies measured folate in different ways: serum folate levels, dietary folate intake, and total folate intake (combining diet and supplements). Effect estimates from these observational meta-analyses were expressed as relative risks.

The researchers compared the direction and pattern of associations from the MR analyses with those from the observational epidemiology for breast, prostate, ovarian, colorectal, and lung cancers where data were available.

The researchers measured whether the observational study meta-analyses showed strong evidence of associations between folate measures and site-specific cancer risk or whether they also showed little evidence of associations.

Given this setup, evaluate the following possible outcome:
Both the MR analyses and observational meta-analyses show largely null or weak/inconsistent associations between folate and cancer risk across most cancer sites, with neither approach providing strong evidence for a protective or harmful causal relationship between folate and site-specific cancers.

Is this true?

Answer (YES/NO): YES